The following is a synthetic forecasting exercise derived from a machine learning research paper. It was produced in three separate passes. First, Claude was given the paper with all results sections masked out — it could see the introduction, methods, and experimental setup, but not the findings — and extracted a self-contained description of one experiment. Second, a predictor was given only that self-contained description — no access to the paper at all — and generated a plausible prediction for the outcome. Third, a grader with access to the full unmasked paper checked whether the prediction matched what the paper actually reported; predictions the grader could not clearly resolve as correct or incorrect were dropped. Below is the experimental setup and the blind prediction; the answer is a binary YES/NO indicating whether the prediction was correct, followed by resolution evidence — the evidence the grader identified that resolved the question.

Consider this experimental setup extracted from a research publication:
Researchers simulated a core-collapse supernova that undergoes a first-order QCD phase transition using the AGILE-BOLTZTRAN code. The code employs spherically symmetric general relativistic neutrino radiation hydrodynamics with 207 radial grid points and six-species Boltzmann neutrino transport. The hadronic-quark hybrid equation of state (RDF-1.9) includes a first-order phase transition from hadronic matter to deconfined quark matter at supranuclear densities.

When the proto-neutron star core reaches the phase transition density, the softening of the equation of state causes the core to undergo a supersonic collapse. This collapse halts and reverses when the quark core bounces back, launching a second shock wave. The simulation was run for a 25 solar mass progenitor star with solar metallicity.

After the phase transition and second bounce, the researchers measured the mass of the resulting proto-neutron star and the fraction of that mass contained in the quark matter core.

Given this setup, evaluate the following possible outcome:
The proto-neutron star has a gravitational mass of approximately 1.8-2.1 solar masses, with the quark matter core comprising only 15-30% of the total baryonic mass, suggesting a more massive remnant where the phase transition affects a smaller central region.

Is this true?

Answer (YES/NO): NO